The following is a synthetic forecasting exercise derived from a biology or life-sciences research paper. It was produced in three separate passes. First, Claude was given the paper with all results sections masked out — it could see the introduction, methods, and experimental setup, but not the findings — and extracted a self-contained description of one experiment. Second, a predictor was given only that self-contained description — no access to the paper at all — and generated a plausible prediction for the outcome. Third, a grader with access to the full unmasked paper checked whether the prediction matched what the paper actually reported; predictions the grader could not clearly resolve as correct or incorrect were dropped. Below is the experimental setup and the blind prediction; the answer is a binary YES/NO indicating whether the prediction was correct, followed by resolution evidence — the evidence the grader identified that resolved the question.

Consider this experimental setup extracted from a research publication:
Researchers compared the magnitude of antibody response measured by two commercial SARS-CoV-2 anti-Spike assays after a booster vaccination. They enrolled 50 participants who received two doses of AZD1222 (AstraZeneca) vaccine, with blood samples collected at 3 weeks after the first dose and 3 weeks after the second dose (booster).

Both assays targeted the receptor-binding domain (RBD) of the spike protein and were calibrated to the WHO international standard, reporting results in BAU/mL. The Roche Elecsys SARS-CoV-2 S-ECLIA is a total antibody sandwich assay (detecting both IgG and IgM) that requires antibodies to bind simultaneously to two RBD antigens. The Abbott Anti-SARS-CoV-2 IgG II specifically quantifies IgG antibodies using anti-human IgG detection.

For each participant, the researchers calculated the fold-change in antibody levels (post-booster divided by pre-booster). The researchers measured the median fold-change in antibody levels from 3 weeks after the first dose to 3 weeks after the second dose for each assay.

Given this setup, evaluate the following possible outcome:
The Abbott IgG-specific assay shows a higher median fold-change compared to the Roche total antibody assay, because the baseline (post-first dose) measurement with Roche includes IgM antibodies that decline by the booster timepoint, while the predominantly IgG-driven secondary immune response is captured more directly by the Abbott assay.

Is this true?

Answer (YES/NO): NO